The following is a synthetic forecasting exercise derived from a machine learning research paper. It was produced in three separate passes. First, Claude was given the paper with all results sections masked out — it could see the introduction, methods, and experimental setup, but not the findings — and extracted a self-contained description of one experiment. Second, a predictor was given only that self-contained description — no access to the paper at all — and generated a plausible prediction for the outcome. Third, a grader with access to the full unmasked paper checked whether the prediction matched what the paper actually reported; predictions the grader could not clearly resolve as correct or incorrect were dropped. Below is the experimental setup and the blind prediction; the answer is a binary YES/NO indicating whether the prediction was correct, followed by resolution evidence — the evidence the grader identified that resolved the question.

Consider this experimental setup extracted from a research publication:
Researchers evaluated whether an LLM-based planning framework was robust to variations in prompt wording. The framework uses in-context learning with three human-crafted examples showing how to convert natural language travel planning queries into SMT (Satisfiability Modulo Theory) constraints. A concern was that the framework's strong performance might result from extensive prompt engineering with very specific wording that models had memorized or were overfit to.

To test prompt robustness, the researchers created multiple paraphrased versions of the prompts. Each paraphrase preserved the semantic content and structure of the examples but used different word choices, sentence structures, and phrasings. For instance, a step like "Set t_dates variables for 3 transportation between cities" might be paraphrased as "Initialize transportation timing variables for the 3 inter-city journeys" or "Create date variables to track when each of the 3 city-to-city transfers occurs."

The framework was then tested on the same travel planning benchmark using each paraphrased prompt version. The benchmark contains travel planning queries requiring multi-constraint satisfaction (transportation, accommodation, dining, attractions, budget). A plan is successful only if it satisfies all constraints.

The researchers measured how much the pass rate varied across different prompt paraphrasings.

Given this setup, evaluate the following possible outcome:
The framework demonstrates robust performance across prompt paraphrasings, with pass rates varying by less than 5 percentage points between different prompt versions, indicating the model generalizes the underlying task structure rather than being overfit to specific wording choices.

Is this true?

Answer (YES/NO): NO